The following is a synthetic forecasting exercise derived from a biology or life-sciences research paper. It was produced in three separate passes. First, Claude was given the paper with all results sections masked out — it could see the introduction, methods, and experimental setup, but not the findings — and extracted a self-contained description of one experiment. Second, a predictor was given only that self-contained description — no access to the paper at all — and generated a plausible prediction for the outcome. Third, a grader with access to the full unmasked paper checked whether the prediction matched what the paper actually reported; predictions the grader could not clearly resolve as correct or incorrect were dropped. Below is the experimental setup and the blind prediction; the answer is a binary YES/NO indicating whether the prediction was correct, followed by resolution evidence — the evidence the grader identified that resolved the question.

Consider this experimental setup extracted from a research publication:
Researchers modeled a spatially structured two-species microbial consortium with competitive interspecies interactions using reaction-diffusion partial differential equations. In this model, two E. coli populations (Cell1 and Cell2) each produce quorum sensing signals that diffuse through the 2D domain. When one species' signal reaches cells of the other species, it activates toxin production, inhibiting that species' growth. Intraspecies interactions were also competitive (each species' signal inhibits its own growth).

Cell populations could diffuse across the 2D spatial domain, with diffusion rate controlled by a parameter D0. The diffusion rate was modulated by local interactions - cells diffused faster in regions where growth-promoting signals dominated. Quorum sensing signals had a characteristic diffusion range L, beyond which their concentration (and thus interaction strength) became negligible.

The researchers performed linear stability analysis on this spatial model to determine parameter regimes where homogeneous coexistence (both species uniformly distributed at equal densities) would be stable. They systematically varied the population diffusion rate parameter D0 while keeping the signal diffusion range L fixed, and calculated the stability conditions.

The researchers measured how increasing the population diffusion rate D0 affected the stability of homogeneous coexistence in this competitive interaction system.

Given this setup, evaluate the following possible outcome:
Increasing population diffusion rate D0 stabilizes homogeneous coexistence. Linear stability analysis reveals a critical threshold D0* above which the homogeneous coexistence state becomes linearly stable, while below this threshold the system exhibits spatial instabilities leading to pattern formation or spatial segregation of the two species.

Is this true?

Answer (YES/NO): NO